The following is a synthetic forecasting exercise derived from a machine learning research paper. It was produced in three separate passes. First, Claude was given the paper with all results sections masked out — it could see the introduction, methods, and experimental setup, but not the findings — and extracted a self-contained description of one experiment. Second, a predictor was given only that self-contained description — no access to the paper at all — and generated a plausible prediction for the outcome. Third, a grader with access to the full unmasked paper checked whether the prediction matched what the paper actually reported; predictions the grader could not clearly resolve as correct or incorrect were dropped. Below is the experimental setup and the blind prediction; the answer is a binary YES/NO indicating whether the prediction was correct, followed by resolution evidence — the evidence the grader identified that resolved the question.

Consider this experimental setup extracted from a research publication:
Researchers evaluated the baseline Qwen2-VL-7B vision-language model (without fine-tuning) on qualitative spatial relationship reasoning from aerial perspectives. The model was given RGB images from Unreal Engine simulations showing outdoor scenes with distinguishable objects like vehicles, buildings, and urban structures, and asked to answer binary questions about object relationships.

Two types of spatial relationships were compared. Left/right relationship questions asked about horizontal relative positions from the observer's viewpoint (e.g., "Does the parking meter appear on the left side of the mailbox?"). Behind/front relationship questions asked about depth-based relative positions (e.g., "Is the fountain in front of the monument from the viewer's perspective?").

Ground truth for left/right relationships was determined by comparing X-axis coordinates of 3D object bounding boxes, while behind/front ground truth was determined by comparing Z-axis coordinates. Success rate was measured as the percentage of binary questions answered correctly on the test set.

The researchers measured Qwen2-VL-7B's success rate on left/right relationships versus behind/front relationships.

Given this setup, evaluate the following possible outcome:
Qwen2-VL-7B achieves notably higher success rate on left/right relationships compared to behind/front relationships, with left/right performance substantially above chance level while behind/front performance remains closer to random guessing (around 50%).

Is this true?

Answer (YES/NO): NO